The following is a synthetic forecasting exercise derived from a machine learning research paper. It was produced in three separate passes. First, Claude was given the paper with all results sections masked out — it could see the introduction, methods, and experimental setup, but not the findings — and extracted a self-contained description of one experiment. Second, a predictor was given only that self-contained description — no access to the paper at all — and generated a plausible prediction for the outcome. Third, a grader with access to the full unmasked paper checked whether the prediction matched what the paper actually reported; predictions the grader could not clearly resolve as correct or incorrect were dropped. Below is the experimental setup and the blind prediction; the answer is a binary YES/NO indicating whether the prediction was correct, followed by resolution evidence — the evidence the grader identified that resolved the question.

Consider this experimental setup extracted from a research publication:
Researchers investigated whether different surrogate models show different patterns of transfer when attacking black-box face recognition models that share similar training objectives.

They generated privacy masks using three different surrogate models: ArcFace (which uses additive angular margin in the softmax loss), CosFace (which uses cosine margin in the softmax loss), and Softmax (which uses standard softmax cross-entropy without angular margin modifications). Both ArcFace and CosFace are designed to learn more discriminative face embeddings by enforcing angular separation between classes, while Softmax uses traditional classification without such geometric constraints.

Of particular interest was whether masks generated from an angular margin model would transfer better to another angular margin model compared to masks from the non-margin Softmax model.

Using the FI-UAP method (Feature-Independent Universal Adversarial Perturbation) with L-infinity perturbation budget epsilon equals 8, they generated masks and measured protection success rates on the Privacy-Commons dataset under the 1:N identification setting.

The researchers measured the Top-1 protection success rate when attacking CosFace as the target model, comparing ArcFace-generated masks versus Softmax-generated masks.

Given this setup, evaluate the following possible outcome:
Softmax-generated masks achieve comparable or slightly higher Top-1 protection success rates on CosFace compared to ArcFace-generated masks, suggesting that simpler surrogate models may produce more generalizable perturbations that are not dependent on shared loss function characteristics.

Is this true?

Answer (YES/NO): NO